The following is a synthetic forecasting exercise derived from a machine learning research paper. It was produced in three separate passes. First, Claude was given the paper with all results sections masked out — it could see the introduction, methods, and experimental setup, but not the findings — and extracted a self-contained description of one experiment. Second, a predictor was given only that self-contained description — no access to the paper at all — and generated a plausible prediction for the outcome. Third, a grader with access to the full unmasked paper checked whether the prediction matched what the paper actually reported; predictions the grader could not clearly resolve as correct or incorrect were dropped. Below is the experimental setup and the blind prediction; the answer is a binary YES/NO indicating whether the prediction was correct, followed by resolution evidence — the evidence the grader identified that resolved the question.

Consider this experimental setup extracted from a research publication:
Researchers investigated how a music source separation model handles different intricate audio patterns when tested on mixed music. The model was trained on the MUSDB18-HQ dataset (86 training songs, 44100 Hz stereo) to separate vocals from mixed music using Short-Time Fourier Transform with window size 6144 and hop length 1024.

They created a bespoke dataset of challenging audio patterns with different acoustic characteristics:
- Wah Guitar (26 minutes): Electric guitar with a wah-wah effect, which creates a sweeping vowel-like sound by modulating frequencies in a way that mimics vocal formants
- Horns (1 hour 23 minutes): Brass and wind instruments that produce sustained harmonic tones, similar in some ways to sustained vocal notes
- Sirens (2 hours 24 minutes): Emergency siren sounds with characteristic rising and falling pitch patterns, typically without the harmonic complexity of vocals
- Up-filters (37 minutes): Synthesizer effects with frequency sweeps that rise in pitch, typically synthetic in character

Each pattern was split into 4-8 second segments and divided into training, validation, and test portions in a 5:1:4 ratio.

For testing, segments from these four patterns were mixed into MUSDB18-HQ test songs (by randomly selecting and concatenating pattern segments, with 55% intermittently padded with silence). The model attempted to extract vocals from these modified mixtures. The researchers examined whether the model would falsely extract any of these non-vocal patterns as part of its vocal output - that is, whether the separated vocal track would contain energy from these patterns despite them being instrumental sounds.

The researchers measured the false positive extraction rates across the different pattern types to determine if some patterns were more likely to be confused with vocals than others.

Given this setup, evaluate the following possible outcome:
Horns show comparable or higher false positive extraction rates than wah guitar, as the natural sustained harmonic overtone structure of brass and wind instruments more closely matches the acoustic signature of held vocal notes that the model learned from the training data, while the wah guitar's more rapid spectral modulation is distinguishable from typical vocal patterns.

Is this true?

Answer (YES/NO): NO